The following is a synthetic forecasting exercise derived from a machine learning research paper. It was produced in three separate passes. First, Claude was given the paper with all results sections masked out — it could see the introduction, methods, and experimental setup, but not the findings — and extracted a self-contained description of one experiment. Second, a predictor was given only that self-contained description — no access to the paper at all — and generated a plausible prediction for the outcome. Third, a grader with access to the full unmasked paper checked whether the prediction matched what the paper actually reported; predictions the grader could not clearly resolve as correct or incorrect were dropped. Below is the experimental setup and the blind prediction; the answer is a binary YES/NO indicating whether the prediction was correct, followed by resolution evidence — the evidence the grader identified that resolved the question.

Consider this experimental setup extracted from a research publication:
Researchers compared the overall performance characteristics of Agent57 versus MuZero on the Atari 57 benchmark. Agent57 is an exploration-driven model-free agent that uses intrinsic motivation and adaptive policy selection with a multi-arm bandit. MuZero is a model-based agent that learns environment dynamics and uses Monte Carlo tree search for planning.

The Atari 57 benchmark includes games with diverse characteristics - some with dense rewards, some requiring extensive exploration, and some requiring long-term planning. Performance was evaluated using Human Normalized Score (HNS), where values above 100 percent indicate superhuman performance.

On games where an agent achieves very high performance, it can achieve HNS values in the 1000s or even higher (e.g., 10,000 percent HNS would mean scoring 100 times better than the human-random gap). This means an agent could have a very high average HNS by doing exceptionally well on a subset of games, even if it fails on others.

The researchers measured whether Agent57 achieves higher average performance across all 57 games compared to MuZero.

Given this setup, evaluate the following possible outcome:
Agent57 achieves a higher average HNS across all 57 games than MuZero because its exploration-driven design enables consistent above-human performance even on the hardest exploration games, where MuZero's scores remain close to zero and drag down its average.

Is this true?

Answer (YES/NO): NO